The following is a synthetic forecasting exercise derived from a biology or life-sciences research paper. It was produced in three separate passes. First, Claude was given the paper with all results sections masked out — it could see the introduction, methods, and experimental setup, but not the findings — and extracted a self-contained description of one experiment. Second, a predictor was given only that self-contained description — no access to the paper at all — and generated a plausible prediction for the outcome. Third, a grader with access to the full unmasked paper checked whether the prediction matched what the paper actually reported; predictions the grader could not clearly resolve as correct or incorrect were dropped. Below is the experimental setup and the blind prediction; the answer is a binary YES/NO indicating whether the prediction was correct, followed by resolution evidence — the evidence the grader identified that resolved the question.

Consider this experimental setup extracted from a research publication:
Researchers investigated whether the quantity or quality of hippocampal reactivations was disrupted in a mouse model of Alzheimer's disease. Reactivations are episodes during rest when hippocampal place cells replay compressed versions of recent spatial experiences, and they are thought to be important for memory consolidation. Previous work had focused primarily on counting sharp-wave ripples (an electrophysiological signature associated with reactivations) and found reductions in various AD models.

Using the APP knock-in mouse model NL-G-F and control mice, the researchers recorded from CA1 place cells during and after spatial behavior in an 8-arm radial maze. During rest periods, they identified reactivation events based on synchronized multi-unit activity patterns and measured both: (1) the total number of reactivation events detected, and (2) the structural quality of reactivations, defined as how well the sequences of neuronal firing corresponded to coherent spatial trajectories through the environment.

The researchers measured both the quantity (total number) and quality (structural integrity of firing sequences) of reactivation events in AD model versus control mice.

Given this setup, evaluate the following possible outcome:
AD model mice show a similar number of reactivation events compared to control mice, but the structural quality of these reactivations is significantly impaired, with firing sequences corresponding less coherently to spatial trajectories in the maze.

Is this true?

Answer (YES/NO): YES